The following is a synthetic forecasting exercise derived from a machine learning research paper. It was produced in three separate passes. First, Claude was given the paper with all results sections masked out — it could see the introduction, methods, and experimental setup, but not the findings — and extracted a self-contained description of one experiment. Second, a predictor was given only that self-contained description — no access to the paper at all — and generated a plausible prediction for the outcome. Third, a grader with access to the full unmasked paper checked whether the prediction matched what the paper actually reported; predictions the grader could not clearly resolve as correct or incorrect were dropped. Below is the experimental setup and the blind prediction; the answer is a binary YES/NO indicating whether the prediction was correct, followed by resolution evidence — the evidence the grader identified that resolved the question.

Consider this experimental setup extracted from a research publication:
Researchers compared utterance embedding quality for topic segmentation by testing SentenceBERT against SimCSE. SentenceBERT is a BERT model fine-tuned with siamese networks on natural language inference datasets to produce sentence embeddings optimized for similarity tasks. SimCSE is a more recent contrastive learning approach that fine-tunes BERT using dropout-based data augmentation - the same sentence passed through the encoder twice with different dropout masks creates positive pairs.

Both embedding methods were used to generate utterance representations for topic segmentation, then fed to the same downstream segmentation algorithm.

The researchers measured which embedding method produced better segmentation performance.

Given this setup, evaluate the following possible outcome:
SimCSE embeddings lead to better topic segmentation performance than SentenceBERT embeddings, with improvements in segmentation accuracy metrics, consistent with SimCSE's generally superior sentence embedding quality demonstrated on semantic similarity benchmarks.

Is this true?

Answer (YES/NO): NO